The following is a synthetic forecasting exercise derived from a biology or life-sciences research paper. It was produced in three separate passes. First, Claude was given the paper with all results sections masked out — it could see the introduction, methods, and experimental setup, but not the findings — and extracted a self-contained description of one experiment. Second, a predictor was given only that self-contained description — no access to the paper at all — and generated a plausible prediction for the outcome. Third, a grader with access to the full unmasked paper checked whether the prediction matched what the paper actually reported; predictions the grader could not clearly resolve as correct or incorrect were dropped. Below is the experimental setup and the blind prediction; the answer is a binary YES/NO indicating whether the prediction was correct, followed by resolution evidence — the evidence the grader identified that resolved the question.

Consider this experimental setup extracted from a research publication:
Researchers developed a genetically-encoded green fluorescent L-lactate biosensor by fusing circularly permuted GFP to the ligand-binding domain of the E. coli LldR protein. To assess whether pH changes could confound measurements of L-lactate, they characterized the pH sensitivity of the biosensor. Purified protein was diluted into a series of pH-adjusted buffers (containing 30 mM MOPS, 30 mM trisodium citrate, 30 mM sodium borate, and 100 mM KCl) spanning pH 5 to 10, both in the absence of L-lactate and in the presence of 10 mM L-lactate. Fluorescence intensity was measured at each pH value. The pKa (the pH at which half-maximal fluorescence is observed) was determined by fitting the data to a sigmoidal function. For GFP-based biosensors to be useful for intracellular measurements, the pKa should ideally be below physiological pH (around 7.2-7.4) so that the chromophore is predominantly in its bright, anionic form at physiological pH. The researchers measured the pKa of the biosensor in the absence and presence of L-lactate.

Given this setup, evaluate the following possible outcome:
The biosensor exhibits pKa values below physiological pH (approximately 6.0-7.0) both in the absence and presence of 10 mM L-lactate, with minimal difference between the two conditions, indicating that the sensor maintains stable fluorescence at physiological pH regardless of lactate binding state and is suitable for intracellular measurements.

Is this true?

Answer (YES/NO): NO